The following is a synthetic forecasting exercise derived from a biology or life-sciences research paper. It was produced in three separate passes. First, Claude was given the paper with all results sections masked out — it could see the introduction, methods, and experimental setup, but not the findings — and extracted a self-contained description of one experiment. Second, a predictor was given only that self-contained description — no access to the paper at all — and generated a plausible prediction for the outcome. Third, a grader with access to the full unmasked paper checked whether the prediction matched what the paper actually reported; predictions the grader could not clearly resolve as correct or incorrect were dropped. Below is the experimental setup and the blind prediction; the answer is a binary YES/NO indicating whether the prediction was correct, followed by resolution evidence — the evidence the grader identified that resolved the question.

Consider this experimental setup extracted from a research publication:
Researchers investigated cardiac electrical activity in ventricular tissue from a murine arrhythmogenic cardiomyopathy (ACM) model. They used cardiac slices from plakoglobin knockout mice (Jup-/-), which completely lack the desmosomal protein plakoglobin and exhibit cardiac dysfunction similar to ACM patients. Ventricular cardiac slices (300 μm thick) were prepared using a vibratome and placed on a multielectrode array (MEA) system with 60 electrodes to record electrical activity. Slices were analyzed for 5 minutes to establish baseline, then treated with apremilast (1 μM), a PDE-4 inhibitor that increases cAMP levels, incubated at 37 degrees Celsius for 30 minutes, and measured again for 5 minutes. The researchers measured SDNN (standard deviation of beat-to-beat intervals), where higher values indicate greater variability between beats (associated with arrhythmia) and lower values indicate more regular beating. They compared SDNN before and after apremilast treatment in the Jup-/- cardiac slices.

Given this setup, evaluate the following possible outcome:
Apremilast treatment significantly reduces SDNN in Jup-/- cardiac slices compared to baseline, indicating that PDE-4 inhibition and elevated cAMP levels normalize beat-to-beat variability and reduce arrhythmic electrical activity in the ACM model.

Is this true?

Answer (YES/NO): YES